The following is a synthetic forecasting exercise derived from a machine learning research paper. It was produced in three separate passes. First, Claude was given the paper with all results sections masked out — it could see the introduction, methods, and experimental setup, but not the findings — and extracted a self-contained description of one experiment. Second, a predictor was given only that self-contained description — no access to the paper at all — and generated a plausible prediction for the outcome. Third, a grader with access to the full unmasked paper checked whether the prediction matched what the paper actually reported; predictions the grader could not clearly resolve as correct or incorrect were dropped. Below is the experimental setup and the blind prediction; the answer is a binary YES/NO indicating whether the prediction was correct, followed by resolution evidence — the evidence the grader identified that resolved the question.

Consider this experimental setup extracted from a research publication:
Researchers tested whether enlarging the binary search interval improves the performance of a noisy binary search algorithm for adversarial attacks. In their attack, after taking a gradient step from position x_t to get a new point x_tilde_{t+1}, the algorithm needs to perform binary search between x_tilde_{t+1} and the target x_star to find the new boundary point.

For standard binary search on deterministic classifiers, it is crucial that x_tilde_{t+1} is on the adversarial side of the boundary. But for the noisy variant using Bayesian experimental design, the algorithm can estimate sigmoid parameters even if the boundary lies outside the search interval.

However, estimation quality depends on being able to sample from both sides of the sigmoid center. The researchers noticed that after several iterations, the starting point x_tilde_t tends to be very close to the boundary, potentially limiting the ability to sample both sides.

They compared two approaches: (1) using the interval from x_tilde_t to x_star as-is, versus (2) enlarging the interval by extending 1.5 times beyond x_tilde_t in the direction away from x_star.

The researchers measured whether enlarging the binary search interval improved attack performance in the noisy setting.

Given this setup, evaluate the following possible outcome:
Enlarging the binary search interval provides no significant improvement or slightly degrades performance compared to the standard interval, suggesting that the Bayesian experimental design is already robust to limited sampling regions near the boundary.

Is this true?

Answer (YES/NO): NO